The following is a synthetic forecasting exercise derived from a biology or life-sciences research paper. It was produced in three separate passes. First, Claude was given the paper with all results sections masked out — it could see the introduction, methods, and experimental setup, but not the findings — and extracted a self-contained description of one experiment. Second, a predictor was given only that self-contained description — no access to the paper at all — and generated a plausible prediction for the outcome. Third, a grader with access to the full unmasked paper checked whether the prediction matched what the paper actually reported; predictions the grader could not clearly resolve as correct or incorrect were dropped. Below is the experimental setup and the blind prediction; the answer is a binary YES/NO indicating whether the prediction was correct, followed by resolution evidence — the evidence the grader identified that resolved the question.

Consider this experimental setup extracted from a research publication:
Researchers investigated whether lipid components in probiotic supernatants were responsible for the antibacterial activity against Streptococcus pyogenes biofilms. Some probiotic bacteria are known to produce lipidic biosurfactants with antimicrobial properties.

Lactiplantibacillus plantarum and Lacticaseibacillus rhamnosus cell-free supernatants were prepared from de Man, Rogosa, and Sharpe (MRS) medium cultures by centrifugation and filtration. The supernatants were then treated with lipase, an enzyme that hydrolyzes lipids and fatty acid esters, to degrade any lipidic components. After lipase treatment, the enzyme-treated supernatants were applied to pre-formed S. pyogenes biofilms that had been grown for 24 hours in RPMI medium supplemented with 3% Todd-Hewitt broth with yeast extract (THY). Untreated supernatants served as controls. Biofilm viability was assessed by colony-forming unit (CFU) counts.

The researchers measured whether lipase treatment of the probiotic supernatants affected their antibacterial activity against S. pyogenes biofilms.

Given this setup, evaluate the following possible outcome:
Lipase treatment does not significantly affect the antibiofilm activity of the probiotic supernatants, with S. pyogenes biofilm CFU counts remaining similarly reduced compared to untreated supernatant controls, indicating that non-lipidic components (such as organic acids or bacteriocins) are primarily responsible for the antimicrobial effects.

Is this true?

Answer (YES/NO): NO